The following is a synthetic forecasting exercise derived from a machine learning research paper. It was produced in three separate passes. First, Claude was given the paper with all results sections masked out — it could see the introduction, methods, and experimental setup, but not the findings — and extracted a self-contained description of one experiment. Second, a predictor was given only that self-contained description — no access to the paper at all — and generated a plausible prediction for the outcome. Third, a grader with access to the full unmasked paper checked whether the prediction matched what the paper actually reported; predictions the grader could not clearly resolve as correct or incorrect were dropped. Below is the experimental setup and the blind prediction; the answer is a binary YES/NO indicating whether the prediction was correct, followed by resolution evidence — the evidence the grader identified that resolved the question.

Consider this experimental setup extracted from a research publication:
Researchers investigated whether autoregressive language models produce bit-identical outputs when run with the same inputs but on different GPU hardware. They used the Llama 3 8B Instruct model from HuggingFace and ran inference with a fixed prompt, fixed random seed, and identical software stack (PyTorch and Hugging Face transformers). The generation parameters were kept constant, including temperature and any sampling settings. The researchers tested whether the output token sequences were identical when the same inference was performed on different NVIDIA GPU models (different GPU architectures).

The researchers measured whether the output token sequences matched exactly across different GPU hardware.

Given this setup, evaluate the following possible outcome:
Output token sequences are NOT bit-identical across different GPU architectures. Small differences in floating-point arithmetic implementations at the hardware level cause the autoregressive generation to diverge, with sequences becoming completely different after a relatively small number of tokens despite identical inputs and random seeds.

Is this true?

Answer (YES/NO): YES